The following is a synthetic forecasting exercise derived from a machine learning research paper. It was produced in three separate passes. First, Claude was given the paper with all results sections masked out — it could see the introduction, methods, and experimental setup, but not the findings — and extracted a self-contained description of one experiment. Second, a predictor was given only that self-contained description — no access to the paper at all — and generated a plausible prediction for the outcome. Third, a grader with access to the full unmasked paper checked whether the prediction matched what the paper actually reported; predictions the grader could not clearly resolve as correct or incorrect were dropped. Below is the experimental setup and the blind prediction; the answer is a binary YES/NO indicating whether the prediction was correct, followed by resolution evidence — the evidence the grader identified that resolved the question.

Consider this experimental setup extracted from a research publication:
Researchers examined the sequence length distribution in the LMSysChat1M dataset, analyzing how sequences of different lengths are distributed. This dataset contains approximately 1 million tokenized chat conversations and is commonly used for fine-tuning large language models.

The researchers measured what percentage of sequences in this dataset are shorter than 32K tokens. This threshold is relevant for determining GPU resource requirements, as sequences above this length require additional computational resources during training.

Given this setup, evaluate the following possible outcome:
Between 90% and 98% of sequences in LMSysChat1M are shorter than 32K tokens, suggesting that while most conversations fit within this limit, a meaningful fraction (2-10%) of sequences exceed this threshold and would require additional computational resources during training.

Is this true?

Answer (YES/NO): NO